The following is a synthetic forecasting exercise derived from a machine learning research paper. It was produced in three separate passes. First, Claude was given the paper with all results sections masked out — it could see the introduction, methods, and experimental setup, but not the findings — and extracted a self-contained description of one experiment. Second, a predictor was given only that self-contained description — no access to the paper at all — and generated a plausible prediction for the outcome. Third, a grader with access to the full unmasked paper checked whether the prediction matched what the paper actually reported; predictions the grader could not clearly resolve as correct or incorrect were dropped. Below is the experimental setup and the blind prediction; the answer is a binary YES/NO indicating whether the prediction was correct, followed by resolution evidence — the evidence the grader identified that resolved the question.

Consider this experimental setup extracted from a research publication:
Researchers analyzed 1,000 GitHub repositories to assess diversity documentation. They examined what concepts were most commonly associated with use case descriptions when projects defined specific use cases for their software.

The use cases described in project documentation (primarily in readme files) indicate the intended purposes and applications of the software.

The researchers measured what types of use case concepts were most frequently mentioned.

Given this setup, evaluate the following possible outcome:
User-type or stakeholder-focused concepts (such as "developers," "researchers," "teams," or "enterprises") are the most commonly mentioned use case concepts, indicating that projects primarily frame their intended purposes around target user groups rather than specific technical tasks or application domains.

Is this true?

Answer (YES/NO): NO